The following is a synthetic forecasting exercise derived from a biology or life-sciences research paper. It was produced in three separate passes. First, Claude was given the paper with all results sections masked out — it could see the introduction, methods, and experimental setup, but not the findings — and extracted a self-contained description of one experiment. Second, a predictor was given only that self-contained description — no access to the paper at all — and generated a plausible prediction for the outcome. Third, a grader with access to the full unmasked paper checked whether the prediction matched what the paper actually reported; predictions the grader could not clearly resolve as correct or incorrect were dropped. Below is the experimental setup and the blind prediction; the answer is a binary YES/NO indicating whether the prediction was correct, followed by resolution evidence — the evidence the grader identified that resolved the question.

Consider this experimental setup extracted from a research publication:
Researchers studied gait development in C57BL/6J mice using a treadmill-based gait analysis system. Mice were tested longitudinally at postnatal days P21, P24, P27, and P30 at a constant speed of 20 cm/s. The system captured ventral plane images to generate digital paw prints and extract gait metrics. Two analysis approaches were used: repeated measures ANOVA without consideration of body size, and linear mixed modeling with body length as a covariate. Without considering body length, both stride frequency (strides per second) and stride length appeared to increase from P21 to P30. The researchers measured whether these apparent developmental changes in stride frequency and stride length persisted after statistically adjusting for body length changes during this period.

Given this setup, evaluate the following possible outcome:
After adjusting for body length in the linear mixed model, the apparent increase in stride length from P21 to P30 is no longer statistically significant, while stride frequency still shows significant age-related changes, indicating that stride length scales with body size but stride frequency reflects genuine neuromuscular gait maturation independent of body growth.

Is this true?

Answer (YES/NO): NO